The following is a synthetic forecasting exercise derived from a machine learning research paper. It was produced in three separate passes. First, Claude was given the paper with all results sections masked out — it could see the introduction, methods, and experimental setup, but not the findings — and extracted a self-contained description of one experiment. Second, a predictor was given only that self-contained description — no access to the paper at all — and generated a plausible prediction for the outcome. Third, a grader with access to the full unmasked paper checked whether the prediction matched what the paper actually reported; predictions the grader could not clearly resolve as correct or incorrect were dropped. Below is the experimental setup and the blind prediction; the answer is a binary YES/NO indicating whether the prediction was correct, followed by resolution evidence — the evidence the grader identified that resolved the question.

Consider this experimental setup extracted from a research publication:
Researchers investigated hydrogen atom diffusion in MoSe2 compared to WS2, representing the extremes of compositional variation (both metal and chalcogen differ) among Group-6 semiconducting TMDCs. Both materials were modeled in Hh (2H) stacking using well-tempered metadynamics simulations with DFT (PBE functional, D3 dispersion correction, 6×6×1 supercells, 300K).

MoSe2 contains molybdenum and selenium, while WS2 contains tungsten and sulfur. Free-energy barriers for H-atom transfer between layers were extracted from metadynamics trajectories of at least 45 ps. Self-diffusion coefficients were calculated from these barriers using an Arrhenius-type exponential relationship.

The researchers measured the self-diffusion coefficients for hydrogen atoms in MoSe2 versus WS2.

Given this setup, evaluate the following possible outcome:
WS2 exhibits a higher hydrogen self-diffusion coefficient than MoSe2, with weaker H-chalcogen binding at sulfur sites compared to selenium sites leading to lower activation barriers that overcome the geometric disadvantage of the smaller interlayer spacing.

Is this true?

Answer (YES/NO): NO